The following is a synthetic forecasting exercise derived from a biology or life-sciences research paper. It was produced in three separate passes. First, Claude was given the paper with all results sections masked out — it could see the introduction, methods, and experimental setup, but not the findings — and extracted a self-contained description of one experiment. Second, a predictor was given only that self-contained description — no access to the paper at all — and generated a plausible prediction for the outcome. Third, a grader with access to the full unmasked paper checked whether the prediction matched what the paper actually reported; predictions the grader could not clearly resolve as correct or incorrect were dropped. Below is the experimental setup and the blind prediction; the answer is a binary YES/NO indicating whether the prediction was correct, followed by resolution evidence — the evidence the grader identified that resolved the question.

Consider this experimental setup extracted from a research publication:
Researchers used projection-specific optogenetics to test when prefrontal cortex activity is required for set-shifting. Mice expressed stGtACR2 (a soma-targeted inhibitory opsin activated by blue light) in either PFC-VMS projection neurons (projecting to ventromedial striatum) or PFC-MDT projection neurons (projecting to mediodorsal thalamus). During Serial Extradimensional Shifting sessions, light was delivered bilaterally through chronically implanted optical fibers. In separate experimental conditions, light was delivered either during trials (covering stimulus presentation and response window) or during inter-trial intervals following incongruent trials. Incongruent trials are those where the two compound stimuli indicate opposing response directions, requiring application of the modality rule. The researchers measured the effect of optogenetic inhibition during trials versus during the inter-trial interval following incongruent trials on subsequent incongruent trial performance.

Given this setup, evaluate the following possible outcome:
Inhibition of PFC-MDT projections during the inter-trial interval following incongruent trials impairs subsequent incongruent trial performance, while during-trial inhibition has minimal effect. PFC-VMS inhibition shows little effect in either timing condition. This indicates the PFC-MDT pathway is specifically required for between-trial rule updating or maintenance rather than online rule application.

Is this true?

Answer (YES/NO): NO